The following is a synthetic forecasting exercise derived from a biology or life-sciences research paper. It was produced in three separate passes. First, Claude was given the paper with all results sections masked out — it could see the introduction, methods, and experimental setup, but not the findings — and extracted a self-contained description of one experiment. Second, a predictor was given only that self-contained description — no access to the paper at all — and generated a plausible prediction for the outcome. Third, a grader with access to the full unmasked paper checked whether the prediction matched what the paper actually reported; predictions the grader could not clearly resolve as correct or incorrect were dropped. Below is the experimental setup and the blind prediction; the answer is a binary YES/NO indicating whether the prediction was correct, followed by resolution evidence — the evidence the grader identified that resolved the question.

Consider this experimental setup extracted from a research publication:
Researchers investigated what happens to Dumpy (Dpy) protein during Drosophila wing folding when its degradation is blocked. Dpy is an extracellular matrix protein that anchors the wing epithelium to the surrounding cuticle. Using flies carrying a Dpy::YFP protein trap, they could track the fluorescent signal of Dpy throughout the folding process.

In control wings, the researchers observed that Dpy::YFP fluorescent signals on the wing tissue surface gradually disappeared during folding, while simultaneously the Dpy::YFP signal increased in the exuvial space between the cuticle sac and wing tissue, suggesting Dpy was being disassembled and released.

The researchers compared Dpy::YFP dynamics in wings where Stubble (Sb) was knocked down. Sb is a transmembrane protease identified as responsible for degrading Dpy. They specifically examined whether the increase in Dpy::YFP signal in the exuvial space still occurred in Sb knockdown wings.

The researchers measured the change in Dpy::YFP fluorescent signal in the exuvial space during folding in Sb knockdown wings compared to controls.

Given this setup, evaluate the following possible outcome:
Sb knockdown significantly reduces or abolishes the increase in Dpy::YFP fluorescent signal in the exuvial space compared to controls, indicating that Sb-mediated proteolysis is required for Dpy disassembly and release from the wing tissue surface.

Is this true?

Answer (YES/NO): YES